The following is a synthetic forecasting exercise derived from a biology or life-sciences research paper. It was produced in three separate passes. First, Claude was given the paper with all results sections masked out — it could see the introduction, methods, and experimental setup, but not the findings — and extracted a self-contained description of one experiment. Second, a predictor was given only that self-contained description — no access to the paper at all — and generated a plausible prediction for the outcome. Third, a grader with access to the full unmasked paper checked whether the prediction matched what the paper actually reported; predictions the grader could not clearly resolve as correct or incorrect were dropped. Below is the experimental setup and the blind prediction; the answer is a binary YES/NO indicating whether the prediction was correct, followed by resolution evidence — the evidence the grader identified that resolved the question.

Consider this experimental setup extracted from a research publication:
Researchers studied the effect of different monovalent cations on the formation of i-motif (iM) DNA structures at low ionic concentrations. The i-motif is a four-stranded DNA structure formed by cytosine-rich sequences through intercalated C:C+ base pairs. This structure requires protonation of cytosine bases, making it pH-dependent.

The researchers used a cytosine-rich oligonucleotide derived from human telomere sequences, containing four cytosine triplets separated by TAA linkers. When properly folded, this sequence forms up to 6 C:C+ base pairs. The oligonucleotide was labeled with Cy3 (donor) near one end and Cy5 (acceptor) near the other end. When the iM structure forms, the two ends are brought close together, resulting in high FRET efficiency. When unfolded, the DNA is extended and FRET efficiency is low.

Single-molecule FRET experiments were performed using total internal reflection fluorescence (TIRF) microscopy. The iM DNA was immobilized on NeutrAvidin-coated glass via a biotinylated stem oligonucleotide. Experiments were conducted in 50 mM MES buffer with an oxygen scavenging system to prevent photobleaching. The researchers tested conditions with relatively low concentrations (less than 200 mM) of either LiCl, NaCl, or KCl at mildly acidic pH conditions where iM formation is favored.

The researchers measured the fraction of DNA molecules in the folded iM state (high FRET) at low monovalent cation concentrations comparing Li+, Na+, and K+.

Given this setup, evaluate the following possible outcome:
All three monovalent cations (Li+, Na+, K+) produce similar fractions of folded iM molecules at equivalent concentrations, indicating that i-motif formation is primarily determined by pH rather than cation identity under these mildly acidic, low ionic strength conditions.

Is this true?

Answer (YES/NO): NO